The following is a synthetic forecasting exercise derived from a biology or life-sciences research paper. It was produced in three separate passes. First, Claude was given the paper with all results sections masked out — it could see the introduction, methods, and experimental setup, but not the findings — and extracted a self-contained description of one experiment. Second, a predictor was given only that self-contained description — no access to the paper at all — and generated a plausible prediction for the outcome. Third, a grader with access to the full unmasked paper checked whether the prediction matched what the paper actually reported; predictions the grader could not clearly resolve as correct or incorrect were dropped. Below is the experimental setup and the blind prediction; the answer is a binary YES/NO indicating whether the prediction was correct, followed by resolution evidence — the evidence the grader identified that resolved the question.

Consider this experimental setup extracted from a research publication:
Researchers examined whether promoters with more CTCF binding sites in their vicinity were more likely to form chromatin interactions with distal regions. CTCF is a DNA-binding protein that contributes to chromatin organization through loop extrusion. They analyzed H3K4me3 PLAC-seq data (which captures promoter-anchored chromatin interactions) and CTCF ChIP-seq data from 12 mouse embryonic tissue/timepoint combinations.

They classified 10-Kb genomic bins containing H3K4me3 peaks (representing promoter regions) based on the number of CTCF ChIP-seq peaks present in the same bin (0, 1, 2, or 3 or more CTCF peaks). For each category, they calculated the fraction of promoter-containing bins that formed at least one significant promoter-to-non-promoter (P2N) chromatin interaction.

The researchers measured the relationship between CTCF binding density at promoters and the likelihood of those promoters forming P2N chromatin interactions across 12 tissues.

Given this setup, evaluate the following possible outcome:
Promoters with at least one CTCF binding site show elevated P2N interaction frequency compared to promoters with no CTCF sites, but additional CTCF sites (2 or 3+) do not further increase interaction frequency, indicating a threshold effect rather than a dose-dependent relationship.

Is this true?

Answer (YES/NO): NO